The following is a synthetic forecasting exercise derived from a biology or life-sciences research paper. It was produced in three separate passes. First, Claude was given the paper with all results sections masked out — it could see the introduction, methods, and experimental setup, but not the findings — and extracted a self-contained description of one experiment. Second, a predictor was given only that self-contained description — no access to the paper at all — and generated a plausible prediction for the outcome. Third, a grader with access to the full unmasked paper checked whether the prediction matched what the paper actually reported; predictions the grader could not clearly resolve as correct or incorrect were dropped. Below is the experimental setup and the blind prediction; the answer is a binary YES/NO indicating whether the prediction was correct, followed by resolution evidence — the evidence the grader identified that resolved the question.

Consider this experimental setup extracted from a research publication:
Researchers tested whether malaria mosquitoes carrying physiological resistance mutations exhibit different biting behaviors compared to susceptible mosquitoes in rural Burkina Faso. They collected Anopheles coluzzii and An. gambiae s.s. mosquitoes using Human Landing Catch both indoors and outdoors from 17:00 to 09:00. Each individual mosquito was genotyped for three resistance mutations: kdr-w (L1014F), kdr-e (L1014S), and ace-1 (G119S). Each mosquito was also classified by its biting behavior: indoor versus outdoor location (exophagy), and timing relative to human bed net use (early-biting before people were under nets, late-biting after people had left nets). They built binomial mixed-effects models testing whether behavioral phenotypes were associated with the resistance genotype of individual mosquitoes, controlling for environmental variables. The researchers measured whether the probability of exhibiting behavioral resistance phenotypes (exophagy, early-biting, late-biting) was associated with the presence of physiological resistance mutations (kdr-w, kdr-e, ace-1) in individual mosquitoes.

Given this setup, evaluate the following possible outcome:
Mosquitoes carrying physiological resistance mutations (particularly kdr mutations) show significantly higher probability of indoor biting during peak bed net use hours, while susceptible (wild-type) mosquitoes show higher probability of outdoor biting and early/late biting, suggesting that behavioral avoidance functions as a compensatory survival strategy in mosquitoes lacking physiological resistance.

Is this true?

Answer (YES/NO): NO